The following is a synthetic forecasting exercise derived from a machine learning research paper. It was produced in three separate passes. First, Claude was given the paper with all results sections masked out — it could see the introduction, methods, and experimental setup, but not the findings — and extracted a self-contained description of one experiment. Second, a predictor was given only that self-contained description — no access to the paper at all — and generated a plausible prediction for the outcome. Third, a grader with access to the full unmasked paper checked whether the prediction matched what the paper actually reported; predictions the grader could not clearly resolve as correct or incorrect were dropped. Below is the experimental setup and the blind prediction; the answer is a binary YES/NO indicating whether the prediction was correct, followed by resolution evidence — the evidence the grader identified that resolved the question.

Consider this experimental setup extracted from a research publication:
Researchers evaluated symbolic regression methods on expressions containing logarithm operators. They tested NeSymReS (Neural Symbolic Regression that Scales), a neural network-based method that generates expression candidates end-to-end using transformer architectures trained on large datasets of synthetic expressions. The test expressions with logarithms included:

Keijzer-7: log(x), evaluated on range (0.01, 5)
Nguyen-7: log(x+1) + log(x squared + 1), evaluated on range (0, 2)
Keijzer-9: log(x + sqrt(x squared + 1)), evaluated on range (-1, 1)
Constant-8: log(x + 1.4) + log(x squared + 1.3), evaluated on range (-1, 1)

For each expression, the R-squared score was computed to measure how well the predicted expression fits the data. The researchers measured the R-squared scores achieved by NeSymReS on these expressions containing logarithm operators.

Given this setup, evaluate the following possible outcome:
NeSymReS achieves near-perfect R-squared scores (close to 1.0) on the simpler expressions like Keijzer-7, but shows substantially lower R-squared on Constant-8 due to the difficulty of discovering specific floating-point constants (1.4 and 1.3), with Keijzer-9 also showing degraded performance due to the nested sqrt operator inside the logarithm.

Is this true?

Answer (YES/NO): NO